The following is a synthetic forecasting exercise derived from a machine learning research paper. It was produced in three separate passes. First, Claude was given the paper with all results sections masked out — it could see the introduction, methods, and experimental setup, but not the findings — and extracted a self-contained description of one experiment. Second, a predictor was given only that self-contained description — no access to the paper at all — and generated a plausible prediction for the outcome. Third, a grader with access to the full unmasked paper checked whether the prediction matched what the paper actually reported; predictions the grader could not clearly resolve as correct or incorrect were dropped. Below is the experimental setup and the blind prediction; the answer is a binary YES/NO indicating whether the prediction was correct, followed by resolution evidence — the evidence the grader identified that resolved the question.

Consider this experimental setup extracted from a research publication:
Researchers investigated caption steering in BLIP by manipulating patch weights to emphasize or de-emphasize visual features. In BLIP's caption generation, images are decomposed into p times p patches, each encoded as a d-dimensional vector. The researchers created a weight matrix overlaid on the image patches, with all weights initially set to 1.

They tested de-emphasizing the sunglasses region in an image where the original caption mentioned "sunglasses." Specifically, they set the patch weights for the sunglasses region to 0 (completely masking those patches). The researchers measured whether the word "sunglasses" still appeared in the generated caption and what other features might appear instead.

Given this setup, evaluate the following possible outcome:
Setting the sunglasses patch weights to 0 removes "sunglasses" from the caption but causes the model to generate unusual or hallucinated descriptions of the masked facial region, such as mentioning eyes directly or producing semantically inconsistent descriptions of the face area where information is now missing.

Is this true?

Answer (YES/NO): NO